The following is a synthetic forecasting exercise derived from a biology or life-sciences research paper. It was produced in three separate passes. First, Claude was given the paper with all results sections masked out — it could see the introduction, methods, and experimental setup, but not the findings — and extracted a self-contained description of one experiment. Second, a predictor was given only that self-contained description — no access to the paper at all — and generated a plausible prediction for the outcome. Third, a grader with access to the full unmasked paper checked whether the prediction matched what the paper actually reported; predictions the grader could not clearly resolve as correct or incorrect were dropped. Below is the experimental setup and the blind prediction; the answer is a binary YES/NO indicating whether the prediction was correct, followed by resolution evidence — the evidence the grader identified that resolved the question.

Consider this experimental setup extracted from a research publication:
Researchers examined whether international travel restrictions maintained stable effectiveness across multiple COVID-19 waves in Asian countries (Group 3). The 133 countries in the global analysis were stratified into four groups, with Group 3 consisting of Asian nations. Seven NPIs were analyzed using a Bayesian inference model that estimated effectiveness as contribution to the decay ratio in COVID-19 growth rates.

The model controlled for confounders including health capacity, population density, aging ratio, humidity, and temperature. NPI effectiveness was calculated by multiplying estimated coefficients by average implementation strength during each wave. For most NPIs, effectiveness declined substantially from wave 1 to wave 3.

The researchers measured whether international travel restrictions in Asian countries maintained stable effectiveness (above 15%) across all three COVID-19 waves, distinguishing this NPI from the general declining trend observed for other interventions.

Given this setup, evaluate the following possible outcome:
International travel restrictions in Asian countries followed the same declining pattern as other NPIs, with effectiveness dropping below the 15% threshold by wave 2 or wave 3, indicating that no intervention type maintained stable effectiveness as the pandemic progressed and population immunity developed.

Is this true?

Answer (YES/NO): NO